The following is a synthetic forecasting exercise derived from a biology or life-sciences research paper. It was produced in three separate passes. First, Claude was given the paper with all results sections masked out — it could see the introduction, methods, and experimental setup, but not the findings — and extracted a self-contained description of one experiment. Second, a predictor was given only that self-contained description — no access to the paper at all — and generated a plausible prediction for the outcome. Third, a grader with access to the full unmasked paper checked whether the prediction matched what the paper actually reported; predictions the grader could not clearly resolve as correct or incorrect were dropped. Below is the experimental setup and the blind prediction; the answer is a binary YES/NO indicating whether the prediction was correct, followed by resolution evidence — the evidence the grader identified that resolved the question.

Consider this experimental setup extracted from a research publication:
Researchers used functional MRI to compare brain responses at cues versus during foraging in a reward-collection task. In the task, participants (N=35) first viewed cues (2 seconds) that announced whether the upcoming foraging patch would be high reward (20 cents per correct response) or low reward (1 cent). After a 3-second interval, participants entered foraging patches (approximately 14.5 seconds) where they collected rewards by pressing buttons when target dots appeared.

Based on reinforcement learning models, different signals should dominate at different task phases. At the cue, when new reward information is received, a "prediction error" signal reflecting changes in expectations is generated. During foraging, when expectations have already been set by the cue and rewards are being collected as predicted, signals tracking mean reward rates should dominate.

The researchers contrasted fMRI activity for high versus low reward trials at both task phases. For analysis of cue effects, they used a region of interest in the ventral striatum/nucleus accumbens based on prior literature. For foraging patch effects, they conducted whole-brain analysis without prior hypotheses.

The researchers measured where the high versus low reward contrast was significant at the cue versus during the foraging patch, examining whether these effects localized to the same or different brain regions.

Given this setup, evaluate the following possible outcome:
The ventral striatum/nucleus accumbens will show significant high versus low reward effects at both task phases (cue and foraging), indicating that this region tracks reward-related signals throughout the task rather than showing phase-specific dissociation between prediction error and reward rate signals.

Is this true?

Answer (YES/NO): NO